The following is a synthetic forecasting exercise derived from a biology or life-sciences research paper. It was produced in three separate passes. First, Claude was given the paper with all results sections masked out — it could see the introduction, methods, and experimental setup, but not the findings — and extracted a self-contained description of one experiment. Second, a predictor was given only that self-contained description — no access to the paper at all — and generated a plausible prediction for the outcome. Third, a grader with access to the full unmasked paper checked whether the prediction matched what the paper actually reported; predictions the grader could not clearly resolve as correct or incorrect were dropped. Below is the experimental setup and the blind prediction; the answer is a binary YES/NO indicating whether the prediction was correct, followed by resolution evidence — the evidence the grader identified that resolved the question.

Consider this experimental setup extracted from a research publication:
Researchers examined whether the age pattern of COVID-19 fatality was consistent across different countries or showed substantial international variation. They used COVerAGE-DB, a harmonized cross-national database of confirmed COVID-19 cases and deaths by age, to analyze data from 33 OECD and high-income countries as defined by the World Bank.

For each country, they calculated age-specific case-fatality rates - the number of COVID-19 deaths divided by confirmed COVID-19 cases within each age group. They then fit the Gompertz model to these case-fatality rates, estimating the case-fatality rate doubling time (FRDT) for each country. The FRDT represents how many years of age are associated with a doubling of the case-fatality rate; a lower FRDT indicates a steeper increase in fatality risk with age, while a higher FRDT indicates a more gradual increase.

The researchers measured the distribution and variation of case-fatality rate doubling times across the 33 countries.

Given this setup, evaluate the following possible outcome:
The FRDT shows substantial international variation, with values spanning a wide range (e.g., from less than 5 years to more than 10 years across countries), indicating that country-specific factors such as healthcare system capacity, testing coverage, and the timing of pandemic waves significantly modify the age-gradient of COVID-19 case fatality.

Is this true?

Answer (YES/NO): YES